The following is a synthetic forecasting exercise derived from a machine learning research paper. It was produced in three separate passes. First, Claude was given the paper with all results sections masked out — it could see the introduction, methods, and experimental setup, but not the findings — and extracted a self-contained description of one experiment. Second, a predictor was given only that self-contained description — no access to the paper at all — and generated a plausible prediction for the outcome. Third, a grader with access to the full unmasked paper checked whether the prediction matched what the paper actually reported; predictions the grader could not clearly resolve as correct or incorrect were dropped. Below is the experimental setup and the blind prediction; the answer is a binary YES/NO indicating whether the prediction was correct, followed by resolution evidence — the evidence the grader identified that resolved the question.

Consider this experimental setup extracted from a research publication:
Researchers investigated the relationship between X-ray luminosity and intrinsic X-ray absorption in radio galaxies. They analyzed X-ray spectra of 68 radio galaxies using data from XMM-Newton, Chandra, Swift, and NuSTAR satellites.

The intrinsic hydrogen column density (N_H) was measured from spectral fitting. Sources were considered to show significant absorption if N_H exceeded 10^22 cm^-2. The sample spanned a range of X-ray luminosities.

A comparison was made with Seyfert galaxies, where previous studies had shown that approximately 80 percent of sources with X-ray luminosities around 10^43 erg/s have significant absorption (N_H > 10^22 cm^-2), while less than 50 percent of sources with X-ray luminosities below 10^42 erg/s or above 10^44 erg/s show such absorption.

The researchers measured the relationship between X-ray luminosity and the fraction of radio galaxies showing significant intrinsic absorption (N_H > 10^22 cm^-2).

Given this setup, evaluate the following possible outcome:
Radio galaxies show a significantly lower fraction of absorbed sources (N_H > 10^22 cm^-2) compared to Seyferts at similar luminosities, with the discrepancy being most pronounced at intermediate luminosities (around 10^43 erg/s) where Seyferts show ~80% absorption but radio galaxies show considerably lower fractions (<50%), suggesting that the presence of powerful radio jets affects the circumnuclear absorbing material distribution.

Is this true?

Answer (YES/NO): NO